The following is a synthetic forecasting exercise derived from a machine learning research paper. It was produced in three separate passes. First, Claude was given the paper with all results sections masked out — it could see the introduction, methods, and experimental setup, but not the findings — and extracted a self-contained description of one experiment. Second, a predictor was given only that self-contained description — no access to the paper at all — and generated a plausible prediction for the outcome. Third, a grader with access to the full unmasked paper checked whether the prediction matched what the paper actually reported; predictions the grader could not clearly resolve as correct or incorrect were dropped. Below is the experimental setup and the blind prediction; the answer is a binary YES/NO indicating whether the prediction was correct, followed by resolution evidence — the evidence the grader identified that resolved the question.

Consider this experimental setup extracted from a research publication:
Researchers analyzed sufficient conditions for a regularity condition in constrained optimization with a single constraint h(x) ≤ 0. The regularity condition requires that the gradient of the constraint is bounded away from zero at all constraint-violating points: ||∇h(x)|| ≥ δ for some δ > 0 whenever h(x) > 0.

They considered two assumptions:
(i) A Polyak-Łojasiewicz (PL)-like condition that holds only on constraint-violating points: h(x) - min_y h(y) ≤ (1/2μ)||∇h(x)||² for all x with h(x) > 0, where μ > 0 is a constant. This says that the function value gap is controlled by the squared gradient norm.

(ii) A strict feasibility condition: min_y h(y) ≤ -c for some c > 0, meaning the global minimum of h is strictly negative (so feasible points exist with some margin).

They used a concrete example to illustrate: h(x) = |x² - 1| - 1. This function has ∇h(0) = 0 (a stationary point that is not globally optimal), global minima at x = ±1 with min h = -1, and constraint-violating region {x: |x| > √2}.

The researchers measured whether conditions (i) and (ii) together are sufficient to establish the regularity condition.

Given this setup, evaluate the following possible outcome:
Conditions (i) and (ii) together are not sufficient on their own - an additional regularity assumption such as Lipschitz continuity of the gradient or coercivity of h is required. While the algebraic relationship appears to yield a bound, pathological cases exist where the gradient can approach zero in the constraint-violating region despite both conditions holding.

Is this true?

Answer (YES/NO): NO